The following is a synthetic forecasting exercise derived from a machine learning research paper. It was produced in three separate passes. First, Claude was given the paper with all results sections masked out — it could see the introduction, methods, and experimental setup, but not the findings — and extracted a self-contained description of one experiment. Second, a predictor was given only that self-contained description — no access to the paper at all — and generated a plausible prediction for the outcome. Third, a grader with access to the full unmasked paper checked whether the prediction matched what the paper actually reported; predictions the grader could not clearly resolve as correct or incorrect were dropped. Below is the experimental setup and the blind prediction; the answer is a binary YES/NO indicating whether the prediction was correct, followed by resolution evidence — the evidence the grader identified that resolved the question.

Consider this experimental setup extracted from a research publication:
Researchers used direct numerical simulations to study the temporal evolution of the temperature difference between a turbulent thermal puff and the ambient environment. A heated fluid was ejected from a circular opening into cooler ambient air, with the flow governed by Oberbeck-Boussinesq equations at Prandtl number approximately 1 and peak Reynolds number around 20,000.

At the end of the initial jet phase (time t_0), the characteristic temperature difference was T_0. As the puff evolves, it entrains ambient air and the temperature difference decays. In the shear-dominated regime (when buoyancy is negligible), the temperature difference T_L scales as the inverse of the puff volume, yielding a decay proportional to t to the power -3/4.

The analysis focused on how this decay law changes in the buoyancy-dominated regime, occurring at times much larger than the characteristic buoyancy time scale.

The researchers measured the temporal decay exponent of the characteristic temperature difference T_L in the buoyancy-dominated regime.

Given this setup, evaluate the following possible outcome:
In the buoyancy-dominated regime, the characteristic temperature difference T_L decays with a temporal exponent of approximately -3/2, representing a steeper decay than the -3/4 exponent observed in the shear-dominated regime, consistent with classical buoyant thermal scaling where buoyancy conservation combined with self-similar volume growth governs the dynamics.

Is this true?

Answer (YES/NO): YES